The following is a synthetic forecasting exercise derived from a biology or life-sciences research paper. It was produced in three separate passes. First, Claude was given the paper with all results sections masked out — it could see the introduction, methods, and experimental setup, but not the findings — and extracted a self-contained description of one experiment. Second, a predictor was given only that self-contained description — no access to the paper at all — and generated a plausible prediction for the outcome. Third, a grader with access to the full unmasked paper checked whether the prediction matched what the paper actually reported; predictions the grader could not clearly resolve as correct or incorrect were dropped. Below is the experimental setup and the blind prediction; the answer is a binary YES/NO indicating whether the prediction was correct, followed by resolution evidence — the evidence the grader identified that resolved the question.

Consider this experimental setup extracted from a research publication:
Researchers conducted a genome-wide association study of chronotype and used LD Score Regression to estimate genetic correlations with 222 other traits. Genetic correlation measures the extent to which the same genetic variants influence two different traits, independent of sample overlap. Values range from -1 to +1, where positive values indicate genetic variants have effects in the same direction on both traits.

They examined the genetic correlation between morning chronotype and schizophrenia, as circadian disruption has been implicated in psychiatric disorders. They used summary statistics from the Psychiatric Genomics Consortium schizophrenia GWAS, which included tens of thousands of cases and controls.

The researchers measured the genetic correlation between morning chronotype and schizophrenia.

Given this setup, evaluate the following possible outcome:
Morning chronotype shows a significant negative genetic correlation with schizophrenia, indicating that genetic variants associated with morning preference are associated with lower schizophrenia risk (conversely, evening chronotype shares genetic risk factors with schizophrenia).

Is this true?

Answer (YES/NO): YES